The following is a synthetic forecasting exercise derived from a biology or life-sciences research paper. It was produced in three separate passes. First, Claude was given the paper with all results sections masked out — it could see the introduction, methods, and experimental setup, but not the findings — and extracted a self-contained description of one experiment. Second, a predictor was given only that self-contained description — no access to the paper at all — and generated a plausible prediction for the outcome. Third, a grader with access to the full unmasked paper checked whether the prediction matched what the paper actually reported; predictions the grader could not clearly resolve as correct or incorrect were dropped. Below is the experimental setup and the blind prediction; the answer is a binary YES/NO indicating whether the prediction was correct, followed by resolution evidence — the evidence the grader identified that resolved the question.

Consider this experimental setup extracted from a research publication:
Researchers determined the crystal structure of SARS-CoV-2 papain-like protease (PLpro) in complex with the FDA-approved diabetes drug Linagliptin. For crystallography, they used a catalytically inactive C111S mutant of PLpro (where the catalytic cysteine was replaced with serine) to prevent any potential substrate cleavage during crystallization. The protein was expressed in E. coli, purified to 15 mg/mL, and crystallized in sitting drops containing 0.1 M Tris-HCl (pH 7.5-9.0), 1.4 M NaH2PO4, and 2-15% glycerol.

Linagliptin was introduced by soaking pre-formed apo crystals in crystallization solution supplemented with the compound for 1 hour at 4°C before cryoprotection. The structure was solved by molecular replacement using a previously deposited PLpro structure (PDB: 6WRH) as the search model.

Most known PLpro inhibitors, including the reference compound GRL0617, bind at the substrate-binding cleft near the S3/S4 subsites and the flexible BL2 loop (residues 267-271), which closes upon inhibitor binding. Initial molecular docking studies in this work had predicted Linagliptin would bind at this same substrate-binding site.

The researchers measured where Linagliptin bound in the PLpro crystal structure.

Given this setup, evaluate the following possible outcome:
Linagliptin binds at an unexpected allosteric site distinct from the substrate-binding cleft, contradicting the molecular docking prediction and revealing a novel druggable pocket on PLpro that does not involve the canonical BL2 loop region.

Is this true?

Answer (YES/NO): YES